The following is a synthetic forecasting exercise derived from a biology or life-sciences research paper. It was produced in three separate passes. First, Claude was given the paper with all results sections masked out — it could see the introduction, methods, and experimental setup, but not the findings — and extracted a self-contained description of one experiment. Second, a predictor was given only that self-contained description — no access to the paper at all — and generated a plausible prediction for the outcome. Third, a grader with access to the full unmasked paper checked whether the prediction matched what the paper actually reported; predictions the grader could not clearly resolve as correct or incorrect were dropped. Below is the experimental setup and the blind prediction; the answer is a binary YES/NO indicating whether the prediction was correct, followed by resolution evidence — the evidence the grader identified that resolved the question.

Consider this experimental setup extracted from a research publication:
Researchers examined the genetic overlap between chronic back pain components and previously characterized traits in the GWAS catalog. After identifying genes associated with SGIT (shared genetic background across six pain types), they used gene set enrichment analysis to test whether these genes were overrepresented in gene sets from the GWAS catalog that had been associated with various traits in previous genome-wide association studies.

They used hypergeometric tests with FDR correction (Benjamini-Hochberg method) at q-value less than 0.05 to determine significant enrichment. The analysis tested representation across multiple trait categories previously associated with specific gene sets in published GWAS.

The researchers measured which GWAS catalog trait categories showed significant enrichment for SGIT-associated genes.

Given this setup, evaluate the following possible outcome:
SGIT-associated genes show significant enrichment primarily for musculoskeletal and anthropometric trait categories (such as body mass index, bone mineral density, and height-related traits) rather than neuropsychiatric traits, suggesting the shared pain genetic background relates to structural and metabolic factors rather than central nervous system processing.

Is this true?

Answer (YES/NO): NO